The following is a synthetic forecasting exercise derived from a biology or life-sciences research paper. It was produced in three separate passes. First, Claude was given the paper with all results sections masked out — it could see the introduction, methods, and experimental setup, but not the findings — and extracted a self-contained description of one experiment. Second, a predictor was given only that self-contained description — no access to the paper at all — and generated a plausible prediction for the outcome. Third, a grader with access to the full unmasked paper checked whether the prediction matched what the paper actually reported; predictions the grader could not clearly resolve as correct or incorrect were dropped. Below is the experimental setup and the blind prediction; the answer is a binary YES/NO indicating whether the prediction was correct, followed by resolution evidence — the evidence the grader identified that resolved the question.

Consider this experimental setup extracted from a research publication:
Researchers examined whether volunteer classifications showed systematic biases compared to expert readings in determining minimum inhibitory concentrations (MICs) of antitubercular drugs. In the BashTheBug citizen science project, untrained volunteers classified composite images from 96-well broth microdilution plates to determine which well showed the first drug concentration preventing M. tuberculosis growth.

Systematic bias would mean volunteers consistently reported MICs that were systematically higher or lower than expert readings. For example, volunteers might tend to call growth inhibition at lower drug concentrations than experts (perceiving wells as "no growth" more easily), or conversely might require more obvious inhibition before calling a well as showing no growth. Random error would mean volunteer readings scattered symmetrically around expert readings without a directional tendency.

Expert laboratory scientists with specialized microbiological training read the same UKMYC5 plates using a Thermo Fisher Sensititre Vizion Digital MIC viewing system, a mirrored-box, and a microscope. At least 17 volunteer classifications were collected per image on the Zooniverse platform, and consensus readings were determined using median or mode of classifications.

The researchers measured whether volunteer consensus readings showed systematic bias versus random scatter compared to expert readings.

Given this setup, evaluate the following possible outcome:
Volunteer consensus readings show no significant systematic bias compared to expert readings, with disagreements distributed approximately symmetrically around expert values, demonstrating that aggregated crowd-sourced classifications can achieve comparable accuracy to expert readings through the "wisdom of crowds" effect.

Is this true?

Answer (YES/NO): NO